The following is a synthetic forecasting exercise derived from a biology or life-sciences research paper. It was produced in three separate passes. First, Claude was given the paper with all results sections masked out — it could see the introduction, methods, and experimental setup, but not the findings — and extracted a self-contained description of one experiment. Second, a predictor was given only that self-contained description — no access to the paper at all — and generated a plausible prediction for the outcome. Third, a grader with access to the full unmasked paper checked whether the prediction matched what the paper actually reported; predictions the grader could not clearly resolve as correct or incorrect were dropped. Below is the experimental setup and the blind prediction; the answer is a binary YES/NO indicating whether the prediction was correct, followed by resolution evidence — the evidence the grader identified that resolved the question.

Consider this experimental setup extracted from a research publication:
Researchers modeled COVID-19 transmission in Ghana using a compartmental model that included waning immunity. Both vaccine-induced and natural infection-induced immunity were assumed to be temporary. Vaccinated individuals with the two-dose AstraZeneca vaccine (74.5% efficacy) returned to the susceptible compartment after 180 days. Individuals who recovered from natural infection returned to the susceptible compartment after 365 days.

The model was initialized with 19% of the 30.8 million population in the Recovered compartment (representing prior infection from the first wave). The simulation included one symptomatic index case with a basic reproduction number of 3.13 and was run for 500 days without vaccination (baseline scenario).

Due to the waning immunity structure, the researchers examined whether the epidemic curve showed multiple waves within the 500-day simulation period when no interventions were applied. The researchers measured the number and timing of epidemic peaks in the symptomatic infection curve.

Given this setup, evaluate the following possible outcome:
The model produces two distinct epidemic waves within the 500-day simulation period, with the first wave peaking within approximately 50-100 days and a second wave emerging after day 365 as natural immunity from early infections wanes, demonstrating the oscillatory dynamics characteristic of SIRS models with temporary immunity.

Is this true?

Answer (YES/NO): NO